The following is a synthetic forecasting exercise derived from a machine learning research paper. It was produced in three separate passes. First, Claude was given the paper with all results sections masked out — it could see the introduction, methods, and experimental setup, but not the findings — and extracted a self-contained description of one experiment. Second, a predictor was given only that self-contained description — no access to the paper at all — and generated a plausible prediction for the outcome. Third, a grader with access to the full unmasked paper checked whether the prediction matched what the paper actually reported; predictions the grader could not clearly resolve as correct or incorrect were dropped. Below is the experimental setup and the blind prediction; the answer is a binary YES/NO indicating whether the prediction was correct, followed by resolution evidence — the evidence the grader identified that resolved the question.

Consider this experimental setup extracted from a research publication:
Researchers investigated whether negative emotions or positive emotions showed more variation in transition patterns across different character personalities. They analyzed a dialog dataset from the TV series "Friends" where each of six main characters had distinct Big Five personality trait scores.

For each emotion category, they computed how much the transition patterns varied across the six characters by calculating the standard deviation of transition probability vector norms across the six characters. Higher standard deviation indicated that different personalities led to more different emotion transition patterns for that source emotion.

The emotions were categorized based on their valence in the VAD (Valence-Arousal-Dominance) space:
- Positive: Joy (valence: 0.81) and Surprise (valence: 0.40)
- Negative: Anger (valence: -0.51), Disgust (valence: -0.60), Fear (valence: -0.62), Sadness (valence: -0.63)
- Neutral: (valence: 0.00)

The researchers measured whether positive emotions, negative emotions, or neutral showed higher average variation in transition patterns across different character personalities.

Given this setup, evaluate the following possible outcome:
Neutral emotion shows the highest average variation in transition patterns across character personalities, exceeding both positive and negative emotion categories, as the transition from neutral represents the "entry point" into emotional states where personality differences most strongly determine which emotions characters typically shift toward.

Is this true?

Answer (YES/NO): NO